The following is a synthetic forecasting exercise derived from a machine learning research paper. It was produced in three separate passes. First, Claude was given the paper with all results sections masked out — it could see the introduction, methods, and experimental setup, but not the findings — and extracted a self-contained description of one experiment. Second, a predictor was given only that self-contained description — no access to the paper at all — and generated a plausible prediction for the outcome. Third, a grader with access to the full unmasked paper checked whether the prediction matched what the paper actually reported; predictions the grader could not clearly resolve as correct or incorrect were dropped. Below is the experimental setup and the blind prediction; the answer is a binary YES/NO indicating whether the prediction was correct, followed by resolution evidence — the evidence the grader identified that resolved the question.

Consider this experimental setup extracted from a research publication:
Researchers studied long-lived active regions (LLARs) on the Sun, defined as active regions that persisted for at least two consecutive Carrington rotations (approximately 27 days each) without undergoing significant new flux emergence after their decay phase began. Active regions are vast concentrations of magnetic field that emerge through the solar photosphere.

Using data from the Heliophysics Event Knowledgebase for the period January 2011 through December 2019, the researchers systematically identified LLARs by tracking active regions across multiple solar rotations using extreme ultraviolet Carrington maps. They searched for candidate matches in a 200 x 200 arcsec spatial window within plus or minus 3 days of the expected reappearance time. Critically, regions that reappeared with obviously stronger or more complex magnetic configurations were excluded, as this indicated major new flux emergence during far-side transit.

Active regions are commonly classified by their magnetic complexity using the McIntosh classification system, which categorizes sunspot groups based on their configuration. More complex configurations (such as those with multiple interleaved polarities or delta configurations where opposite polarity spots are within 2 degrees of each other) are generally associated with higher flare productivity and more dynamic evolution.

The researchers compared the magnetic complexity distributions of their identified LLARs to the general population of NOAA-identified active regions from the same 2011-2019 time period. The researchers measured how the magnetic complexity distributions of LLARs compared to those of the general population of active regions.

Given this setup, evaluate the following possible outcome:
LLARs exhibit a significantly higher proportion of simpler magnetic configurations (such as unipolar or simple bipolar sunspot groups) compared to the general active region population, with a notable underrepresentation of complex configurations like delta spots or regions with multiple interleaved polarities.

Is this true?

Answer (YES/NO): NO